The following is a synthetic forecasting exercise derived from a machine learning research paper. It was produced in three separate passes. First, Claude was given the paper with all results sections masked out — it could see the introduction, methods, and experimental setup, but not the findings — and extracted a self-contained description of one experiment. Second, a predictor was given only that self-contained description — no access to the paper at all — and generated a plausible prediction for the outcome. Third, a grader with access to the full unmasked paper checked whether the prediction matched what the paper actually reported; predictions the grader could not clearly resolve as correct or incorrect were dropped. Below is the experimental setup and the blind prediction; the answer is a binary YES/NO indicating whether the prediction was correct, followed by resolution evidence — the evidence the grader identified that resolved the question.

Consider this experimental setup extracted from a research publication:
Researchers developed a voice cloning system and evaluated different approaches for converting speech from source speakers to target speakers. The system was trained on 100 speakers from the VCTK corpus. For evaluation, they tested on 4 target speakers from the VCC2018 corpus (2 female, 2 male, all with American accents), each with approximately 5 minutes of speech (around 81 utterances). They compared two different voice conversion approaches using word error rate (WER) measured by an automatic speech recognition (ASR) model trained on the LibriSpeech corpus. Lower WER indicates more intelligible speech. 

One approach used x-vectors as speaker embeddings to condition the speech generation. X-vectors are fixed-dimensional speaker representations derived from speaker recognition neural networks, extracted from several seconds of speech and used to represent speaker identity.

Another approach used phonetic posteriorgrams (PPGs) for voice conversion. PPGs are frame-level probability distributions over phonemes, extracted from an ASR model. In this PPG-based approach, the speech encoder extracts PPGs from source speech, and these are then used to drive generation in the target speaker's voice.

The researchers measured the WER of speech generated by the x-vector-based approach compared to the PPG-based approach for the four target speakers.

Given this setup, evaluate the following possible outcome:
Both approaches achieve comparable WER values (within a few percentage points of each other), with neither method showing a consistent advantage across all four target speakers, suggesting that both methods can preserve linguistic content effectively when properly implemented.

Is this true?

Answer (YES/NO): NO